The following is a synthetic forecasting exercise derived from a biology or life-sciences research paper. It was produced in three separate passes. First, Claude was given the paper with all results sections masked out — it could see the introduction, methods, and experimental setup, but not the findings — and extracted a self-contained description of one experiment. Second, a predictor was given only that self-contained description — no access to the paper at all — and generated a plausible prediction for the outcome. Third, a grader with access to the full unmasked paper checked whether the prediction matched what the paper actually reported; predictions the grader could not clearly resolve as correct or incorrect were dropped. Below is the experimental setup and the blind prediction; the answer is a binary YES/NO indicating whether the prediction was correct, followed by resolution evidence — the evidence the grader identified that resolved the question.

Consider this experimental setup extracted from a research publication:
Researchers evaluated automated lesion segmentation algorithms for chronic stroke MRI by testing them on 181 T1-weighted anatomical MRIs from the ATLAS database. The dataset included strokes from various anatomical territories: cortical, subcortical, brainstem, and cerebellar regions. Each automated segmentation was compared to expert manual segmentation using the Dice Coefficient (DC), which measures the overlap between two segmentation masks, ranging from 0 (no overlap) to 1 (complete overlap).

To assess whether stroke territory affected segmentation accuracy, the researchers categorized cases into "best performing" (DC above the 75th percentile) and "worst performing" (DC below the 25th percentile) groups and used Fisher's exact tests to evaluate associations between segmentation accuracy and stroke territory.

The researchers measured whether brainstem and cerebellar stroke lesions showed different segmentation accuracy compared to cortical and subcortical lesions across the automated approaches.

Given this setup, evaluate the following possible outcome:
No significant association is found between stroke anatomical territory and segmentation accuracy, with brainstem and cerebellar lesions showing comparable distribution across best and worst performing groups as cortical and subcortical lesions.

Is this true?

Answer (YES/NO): NO